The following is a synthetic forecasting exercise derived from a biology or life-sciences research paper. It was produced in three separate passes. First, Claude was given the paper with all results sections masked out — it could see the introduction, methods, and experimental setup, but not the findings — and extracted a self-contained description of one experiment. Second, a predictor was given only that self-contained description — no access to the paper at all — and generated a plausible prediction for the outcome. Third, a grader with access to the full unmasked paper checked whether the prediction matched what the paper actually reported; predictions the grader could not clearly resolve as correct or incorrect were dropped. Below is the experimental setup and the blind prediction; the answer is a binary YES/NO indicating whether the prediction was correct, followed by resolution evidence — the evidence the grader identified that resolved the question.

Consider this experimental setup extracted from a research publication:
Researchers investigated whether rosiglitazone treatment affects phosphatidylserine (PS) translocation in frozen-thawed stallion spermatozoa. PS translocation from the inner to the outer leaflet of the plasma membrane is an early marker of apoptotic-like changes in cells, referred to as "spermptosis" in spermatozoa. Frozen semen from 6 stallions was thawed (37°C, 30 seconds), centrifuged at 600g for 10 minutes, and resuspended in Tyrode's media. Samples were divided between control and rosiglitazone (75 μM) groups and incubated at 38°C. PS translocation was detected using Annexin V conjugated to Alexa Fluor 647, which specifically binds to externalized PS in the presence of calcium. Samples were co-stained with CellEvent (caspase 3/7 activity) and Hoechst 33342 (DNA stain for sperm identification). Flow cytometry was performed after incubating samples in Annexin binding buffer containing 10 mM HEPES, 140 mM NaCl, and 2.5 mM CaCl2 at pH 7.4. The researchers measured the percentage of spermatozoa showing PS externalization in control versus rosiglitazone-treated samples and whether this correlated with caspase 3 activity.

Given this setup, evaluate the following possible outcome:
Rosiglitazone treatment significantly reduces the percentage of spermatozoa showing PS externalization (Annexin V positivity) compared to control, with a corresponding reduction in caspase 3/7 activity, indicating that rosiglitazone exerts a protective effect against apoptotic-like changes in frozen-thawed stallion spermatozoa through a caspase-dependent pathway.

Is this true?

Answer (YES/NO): NO